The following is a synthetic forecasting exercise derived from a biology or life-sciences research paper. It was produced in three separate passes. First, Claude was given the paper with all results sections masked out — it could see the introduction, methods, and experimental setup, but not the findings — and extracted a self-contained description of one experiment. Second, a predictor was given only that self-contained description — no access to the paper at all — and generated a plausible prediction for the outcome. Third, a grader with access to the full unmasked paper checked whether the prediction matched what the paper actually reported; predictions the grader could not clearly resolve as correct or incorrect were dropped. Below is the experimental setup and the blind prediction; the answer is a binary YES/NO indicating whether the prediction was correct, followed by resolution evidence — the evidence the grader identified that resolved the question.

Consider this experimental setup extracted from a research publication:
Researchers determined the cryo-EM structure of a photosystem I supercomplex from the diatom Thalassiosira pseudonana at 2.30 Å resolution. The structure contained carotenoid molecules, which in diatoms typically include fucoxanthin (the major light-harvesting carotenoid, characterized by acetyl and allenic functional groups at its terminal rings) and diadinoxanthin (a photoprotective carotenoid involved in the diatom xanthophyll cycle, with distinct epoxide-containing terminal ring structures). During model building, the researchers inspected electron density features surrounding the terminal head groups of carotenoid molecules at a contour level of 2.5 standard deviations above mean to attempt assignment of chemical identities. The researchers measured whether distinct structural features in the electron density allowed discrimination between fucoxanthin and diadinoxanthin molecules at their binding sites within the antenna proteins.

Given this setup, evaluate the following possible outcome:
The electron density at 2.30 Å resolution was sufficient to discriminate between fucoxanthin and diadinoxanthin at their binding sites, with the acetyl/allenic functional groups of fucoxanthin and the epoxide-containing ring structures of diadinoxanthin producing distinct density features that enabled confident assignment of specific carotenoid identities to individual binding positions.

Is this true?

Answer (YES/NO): YES